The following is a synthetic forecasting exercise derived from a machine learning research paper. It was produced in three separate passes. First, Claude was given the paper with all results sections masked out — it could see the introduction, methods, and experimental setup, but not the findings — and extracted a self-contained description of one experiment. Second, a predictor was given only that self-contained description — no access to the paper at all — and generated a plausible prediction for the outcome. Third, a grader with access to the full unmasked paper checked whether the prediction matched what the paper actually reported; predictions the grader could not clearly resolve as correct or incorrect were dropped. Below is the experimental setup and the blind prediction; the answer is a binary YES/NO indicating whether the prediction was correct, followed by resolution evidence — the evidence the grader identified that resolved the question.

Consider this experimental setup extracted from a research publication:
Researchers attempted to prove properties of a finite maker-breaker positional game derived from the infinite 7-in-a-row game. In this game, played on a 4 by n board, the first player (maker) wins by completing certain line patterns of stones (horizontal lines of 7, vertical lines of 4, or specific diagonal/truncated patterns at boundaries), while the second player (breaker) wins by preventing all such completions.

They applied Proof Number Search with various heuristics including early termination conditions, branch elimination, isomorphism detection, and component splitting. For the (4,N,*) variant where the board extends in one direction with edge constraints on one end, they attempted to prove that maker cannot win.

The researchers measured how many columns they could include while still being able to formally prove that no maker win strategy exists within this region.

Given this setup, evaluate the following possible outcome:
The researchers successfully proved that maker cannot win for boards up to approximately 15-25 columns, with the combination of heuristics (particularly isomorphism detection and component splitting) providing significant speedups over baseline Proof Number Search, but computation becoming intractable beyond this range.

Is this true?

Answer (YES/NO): NO